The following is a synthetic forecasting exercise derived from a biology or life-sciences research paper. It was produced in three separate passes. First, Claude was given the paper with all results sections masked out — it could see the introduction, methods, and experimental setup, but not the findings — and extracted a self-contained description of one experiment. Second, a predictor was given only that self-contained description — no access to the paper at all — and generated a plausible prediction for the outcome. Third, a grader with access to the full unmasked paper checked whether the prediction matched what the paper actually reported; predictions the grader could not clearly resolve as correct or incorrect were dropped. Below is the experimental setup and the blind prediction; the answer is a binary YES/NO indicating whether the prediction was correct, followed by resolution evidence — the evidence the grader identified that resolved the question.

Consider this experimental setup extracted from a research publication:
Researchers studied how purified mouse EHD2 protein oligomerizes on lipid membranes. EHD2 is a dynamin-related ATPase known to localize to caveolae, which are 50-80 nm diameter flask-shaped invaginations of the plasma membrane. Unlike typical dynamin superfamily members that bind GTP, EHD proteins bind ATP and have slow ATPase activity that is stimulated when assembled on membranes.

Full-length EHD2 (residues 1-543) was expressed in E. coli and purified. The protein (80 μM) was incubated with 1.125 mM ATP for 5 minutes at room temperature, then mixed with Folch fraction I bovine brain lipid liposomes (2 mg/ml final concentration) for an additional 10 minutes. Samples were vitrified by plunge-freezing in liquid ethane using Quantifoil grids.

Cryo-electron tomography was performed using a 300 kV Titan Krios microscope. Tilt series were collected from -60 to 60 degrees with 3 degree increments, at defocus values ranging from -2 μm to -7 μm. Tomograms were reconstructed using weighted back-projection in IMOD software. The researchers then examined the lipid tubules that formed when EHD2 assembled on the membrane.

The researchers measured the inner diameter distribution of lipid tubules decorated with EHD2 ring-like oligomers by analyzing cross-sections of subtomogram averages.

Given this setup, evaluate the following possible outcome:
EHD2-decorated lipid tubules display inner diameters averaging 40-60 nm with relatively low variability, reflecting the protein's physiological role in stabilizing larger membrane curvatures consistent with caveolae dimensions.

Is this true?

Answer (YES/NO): NO